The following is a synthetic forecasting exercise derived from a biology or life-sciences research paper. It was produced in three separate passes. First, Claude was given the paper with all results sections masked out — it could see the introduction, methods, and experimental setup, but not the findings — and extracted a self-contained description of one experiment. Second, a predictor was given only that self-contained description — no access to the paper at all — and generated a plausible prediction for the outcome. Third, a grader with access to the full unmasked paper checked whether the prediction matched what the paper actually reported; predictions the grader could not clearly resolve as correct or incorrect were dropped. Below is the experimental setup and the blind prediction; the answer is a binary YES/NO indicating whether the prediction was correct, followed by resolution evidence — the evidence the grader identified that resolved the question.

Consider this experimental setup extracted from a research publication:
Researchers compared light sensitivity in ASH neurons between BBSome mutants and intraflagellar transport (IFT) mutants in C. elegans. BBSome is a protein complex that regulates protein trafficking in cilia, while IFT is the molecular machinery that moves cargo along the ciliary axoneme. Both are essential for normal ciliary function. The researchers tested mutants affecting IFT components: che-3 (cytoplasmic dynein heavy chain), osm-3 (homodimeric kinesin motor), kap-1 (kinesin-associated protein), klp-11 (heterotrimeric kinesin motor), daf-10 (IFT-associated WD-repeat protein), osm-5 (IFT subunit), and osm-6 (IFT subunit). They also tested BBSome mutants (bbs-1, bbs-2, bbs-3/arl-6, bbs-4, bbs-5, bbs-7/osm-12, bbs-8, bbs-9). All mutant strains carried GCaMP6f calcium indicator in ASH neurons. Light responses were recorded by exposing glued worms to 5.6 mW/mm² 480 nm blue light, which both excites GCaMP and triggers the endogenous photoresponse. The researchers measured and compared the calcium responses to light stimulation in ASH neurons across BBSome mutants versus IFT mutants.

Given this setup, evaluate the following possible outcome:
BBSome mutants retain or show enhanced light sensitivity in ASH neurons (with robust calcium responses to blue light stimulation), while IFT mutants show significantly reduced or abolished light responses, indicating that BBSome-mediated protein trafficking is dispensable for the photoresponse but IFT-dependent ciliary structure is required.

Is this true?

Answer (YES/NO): NO